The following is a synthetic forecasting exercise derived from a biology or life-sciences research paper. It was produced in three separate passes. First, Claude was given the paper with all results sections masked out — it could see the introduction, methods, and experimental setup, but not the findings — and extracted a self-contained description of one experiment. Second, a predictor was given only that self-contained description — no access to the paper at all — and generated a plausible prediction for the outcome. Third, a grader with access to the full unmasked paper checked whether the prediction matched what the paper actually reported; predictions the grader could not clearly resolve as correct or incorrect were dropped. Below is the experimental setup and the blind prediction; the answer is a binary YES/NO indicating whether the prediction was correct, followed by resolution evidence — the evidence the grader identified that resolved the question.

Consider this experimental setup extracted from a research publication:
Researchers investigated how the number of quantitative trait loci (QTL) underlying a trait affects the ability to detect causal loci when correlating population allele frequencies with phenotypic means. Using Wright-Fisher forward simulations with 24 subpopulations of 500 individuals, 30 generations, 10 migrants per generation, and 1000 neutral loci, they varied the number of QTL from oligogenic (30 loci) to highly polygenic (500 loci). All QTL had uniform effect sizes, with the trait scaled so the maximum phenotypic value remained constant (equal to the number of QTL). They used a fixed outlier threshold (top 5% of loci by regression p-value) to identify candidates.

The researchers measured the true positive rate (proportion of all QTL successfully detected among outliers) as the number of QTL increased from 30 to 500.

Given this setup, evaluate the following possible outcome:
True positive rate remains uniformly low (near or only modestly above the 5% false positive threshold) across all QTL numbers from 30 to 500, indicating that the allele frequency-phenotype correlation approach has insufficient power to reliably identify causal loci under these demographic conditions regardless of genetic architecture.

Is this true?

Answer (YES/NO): NO